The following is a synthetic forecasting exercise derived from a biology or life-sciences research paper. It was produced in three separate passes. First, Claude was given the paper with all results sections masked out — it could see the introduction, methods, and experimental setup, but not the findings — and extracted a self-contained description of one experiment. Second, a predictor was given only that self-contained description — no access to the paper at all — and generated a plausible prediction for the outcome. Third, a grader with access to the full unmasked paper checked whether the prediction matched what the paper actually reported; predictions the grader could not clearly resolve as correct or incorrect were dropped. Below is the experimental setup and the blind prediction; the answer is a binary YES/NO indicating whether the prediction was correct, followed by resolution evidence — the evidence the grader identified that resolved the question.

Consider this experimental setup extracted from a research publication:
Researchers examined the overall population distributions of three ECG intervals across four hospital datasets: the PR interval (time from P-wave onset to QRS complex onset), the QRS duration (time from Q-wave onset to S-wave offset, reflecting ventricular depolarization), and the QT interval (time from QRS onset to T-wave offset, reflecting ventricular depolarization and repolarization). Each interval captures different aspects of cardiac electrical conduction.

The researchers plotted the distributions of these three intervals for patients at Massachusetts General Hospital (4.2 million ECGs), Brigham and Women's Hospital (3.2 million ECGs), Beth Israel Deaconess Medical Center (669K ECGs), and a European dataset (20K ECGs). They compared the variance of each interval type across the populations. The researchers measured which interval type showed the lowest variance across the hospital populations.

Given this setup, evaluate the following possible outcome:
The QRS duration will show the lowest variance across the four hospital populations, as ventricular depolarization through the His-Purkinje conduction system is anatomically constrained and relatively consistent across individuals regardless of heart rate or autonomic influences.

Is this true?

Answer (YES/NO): YES